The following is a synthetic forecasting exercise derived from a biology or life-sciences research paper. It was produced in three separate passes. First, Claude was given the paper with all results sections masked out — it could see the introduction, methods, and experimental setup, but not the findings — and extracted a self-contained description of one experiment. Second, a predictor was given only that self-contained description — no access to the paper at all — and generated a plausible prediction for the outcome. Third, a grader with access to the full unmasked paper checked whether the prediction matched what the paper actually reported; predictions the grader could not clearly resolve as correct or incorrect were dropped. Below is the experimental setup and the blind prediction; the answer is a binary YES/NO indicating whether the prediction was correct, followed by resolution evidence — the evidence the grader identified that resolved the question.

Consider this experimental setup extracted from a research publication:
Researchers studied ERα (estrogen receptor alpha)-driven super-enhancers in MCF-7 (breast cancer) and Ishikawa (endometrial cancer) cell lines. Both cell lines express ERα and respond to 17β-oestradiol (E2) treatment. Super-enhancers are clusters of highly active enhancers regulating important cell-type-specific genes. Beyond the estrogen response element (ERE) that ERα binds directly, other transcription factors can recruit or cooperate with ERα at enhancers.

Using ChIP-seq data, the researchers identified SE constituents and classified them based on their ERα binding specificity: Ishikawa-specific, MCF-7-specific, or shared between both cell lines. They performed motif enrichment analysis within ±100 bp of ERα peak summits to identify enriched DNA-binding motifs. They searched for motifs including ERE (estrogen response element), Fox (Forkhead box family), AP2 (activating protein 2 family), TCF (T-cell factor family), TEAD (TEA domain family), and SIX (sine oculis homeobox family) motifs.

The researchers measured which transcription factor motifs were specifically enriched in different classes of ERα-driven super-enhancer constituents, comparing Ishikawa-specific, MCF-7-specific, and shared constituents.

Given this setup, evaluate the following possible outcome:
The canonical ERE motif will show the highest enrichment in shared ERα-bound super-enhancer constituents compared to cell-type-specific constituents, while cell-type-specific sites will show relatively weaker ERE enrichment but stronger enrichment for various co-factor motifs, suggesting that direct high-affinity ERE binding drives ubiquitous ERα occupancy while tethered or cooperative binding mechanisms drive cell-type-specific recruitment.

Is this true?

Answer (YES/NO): YES